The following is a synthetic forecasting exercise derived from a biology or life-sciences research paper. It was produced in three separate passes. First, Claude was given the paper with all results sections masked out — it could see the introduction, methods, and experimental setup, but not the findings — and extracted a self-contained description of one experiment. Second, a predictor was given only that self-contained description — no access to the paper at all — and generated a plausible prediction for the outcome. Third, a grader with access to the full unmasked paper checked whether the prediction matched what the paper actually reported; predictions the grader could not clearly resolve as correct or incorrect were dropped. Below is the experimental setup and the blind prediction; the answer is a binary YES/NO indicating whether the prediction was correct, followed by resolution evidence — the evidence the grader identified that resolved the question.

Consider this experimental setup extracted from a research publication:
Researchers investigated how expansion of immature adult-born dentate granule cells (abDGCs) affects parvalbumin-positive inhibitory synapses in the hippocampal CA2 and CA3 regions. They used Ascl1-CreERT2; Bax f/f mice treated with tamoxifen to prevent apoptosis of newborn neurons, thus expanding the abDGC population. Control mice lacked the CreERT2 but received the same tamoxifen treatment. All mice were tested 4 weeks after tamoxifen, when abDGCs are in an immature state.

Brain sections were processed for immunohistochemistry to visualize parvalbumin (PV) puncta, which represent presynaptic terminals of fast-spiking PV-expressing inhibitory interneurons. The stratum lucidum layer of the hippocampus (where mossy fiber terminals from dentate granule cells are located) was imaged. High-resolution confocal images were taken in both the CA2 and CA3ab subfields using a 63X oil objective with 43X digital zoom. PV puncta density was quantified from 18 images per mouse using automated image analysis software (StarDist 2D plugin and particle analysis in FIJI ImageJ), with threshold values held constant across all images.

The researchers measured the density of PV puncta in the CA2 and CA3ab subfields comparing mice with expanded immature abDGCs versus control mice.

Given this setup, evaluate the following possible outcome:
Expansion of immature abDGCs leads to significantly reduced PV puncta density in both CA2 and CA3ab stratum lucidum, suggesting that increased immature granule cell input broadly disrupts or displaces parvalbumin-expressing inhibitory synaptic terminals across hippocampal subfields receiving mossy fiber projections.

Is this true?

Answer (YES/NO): NO